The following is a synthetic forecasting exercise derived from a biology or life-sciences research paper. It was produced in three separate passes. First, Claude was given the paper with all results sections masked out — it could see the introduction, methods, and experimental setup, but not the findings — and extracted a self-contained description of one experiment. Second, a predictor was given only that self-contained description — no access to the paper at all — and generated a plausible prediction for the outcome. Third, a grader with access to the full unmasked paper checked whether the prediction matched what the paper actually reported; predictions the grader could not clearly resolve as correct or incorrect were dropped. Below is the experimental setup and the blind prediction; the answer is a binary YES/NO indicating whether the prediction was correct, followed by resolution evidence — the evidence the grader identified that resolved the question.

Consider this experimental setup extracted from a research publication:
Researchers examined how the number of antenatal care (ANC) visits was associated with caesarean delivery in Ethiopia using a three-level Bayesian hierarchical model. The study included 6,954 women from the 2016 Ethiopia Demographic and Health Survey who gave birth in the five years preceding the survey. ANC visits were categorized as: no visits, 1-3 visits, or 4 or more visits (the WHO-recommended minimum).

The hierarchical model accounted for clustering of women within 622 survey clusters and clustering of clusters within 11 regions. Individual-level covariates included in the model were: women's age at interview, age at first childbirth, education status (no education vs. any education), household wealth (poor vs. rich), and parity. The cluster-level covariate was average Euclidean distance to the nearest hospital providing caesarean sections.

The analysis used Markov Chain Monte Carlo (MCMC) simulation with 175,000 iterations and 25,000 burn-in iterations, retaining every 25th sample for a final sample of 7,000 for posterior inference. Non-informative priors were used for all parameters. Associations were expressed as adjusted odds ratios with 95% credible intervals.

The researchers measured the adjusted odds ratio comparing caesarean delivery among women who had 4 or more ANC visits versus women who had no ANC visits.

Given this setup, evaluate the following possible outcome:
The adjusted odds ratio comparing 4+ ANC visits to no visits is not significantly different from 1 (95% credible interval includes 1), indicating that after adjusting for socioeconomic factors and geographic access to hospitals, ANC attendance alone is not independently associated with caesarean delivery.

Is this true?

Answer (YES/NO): NO